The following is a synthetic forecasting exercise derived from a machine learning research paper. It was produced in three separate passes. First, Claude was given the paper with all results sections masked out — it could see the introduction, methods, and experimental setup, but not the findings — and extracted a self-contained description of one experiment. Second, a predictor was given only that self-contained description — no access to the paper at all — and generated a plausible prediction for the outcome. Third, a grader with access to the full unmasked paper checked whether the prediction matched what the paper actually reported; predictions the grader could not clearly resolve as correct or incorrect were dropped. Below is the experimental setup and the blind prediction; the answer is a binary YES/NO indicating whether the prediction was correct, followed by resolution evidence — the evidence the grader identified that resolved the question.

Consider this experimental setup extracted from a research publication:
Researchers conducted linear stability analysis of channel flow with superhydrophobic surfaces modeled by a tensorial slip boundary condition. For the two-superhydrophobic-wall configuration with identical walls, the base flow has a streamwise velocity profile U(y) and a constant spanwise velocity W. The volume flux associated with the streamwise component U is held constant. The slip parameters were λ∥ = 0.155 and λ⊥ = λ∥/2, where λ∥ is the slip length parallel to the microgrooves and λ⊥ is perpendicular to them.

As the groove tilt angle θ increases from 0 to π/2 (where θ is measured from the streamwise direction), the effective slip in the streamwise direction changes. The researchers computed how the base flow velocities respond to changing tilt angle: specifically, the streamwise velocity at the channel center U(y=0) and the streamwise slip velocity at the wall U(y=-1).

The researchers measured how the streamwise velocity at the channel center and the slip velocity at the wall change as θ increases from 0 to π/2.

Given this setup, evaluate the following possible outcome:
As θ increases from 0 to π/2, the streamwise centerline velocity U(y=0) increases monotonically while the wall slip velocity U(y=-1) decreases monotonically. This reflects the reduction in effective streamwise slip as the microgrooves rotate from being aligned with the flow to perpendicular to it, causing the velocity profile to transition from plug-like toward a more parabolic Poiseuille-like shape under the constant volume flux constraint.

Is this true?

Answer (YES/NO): YES